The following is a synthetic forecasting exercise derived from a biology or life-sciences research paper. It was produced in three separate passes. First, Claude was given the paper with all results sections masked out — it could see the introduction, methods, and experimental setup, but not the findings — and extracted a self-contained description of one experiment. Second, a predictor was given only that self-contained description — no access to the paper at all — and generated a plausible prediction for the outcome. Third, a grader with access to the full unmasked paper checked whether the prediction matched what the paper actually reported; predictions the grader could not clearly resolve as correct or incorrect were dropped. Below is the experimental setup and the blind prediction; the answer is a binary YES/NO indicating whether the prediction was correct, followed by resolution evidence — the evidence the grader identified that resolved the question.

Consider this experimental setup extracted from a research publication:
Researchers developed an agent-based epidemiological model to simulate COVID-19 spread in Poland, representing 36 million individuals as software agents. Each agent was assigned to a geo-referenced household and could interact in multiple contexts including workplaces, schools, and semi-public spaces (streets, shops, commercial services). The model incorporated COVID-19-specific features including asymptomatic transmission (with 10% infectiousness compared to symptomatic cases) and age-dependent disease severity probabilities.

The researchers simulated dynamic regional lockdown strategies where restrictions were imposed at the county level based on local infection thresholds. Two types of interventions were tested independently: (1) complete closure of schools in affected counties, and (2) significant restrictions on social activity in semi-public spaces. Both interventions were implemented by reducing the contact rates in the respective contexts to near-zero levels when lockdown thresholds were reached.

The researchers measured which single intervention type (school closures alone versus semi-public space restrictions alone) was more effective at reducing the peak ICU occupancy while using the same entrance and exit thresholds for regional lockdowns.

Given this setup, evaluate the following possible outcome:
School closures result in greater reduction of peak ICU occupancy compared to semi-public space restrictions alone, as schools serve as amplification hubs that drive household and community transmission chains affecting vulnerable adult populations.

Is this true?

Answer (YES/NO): YES